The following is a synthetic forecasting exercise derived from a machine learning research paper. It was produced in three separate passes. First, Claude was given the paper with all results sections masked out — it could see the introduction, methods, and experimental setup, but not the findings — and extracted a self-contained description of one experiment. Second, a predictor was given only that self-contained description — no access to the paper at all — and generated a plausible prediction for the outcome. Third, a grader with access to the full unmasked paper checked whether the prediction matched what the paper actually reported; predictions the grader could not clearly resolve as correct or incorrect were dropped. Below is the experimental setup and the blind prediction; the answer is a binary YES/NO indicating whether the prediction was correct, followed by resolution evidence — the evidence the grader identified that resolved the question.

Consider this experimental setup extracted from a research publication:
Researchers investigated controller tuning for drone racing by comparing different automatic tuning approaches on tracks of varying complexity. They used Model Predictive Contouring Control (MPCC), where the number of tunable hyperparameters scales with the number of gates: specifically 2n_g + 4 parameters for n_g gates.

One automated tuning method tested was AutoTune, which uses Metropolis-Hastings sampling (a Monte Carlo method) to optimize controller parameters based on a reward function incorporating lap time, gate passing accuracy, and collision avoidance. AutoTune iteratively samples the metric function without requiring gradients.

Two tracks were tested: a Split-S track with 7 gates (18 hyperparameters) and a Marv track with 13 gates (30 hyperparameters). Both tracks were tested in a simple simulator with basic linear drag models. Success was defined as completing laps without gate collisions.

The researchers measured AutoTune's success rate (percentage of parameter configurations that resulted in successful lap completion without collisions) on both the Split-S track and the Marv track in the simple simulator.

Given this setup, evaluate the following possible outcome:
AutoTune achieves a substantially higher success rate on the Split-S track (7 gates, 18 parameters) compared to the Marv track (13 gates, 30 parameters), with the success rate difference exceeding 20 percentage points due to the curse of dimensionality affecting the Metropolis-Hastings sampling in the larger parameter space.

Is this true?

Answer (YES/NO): YES